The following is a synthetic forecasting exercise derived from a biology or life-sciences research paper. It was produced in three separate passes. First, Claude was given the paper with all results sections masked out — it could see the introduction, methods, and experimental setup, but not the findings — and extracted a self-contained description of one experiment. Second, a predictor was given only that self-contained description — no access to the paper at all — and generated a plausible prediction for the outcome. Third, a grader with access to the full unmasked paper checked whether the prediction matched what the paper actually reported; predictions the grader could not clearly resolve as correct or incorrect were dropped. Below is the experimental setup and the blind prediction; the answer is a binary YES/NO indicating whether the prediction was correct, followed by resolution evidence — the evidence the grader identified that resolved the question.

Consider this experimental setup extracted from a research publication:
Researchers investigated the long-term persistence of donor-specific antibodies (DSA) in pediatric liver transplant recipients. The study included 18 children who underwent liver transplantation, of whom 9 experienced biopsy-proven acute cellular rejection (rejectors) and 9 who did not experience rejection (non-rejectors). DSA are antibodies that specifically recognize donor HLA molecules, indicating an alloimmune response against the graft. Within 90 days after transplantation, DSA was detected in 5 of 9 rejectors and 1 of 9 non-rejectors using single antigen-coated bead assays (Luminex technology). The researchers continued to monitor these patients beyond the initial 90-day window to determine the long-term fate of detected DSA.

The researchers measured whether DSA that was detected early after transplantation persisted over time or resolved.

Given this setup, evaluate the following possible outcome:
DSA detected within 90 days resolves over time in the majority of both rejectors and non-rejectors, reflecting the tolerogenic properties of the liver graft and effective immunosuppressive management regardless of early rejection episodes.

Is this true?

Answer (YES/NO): YES